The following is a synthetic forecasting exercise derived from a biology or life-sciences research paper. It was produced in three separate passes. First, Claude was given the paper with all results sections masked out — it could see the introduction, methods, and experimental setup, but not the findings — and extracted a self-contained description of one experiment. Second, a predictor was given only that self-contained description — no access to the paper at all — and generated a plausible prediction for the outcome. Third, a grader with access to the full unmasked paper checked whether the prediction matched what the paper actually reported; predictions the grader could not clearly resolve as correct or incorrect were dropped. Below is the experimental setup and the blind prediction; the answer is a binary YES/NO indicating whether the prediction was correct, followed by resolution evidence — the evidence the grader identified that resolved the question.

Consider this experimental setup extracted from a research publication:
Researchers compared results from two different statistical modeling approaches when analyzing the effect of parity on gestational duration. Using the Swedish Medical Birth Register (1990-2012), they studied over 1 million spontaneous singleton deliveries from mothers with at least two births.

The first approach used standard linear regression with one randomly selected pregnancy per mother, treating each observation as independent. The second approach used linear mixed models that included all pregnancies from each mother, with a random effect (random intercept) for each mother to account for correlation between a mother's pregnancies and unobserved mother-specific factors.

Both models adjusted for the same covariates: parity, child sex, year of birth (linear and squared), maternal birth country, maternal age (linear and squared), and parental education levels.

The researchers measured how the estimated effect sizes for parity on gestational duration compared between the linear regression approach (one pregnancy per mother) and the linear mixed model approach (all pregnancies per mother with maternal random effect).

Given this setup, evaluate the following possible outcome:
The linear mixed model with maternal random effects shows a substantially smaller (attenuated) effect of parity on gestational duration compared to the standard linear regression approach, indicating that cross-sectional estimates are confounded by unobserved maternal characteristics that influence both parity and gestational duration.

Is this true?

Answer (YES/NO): NO